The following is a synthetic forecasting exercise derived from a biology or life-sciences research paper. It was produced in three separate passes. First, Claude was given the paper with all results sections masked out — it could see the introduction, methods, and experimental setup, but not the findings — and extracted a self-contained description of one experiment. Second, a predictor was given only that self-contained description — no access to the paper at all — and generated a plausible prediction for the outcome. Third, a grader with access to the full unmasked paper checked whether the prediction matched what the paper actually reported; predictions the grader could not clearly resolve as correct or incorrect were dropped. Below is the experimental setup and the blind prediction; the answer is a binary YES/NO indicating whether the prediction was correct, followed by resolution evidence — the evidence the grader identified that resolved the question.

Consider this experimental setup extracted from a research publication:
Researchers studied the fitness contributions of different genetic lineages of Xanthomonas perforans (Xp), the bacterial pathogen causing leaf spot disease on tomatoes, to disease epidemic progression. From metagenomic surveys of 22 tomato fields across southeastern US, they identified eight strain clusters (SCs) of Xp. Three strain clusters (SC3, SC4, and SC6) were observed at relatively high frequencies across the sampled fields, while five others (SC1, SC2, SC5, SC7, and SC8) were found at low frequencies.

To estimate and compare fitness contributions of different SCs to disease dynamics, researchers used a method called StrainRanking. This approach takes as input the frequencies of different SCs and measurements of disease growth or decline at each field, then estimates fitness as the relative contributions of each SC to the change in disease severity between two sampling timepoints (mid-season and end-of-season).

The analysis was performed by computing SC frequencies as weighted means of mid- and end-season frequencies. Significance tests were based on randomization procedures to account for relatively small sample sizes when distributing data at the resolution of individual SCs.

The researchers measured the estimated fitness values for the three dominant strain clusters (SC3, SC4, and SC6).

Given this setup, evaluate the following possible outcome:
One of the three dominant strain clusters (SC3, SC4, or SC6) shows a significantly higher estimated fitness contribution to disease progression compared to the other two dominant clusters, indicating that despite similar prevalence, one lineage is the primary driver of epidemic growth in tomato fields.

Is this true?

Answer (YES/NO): NO